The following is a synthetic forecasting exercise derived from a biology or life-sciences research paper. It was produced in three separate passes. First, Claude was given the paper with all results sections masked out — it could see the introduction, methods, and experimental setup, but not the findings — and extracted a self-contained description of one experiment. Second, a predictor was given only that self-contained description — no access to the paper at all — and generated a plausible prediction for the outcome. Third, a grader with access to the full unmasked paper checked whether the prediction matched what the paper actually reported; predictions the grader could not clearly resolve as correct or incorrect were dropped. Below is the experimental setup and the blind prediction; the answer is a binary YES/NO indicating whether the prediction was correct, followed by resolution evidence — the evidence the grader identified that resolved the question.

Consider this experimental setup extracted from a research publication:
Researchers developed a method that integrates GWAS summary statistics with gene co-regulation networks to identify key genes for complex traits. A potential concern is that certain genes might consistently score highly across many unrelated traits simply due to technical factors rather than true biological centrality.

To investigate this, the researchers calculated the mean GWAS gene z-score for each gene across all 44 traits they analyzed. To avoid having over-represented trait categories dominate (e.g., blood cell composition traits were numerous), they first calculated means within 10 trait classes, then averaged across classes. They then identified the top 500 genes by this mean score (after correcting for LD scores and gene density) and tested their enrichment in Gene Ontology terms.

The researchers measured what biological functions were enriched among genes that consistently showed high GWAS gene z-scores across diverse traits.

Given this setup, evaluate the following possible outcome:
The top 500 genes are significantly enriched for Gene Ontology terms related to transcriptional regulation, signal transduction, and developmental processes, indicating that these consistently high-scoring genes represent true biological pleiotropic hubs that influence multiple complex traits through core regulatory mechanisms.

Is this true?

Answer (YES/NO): NO